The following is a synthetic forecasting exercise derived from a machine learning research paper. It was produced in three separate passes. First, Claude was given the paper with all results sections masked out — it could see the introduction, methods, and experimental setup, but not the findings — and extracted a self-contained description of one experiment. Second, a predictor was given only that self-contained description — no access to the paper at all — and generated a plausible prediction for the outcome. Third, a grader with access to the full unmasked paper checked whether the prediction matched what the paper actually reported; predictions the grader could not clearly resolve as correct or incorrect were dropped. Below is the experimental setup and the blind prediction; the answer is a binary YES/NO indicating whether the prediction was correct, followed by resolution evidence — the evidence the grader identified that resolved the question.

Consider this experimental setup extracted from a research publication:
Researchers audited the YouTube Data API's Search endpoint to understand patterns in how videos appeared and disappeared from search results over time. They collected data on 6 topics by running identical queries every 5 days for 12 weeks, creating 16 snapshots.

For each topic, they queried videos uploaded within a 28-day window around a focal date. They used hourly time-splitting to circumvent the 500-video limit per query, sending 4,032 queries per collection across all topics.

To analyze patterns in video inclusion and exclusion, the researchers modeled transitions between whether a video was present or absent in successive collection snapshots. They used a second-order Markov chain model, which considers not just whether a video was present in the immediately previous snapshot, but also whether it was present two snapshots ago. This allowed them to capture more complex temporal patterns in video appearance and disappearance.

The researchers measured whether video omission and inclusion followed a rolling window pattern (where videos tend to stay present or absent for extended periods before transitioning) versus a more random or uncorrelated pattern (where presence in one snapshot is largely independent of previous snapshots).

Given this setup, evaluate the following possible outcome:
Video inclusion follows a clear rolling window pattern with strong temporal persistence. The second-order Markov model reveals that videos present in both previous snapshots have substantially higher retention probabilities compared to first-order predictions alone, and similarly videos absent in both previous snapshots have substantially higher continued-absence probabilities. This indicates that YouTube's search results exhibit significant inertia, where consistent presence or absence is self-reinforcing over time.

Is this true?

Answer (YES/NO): YES